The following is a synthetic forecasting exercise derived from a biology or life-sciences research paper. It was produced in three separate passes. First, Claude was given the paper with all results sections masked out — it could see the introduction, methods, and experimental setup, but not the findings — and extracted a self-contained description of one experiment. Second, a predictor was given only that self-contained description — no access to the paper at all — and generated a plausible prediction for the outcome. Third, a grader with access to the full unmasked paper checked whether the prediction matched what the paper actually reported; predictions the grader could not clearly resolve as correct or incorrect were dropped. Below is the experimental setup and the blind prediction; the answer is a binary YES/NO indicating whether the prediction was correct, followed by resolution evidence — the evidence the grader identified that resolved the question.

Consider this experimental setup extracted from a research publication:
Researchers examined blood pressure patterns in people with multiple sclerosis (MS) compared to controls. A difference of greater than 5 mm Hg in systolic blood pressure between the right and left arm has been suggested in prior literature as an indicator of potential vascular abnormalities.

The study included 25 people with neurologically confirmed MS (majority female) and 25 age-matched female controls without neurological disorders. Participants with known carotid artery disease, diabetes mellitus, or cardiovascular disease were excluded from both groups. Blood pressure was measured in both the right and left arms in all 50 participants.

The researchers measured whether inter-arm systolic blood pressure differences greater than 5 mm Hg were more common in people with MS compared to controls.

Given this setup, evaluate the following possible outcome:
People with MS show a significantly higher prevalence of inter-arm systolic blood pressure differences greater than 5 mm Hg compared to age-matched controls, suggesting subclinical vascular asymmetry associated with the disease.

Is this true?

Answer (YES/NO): NO